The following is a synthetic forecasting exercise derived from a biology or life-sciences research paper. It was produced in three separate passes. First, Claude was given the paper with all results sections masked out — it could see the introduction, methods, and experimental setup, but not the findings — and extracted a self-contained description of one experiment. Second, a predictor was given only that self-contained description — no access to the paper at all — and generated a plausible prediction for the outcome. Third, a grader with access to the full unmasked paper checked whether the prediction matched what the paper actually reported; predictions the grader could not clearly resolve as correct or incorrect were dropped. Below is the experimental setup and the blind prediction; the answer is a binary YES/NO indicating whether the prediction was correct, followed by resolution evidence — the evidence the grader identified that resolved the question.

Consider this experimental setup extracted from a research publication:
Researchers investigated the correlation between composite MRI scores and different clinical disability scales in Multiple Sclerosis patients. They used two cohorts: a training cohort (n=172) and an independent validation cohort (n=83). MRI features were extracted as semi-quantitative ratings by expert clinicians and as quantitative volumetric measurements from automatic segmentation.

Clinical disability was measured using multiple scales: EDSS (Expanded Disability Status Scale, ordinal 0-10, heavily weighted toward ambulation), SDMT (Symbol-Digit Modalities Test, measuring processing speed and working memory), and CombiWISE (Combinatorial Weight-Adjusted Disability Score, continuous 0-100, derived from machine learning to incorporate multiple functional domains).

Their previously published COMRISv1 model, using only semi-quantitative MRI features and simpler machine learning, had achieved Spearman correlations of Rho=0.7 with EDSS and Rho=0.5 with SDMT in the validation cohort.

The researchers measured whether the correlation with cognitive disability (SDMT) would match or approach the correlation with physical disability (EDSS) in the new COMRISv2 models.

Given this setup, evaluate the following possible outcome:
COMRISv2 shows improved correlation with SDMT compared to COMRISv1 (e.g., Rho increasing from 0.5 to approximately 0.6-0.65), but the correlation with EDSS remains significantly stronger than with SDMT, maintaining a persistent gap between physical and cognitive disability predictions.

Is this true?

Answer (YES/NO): YES